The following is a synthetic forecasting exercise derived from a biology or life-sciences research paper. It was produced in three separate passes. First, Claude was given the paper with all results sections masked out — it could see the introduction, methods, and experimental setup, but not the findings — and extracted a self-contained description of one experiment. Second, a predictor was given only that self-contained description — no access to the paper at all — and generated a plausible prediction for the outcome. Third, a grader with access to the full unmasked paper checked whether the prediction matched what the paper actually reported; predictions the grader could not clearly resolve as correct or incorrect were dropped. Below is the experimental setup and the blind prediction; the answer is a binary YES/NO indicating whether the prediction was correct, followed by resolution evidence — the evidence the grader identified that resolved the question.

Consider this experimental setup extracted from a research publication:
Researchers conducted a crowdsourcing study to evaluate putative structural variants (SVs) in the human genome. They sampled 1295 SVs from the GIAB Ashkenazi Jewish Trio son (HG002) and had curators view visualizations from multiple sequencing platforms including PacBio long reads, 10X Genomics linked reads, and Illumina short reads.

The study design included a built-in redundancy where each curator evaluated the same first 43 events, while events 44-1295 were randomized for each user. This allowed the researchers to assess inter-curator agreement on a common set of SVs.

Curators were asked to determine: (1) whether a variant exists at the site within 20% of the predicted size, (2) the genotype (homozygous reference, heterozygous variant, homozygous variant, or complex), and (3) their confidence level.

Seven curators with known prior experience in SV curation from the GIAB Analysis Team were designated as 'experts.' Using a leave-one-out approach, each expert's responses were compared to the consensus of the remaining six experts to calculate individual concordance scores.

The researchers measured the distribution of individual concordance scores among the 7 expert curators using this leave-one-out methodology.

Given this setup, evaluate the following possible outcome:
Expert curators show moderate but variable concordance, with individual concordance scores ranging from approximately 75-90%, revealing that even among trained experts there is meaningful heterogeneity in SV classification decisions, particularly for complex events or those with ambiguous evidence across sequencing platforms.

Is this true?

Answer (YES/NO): NO